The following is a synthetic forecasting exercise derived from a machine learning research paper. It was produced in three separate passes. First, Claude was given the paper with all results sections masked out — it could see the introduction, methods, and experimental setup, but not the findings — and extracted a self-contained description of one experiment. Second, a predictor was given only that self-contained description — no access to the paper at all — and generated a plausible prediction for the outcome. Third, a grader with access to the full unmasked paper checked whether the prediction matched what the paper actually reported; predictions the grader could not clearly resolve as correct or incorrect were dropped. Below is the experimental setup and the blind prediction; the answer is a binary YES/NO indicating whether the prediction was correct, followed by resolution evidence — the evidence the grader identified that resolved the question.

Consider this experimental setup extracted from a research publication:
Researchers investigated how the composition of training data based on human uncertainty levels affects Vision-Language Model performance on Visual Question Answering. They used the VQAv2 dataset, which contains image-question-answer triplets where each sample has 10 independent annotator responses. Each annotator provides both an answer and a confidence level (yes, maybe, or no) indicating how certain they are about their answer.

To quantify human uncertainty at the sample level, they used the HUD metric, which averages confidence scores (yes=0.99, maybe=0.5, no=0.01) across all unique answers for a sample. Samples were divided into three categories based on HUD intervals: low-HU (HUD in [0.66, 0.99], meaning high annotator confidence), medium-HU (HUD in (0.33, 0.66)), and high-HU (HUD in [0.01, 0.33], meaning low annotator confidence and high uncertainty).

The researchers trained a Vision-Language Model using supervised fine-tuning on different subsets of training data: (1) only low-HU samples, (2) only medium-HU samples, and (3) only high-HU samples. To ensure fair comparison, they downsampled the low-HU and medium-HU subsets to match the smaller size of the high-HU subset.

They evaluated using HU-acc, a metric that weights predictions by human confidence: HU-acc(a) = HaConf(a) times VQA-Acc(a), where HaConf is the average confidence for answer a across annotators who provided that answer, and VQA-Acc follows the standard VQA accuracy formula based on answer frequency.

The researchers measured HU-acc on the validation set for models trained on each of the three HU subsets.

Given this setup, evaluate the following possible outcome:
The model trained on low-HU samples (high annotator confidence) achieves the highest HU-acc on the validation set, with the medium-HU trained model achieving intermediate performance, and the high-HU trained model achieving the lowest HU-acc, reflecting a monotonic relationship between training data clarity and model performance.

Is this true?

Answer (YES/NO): YES